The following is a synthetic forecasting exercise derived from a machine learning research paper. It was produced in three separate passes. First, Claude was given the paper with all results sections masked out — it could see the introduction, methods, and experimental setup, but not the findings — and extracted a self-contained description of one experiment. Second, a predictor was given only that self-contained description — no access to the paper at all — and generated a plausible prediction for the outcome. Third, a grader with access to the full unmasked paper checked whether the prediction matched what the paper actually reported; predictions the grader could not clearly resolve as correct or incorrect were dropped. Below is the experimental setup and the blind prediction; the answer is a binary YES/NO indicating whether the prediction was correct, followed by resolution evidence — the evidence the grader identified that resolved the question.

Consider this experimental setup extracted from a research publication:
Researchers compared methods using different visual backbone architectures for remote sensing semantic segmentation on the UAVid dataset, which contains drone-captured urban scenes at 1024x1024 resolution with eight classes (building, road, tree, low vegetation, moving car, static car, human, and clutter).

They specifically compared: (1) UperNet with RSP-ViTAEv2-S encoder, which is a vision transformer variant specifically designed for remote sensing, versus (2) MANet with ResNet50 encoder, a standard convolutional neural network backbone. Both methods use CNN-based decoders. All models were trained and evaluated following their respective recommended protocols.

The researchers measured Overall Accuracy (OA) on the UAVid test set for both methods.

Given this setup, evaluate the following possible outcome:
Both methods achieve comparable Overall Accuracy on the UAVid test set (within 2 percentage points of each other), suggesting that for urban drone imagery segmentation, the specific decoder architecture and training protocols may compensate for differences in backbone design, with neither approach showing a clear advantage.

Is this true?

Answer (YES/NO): YES